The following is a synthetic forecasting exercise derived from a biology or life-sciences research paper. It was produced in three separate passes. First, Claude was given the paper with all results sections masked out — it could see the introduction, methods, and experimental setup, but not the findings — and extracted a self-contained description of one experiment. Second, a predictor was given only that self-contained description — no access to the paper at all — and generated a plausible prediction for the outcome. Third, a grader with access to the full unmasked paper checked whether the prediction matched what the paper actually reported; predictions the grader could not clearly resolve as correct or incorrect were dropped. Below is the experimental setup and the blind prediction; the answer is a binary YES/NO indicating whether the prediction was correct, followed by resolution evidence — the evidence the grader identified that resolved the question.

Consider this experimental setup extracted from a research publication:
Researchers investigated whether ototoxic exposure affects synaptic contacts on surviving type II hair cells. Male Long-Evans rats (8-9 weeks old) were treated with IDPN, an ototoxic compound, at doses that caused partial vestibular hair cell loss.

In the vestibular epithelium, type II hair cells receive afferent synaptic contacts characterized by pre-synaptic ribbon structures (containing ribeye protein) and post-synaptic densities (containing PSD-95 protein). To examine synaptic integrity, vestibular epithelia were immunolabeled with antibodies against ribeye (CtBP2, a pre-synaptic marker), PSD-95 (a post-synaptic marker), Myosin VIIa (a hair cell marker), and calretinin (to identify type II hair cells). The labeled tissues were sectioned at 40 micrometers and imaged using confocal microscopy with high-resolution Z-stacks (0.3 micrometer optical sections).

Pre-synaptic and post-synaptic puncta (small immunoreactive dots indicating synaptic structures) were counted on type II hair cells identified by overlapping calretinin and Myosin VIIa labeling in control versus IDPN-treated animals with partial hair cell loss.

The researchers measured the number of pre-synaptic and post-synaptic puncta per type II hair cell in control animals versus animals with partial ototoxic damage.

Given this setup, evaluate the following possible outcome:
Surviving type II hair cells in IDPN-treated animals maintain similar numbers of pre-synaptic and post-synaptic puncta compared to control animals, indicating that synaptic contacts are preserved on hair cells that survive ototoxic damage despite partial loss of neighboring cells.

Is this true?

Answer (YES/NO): YES